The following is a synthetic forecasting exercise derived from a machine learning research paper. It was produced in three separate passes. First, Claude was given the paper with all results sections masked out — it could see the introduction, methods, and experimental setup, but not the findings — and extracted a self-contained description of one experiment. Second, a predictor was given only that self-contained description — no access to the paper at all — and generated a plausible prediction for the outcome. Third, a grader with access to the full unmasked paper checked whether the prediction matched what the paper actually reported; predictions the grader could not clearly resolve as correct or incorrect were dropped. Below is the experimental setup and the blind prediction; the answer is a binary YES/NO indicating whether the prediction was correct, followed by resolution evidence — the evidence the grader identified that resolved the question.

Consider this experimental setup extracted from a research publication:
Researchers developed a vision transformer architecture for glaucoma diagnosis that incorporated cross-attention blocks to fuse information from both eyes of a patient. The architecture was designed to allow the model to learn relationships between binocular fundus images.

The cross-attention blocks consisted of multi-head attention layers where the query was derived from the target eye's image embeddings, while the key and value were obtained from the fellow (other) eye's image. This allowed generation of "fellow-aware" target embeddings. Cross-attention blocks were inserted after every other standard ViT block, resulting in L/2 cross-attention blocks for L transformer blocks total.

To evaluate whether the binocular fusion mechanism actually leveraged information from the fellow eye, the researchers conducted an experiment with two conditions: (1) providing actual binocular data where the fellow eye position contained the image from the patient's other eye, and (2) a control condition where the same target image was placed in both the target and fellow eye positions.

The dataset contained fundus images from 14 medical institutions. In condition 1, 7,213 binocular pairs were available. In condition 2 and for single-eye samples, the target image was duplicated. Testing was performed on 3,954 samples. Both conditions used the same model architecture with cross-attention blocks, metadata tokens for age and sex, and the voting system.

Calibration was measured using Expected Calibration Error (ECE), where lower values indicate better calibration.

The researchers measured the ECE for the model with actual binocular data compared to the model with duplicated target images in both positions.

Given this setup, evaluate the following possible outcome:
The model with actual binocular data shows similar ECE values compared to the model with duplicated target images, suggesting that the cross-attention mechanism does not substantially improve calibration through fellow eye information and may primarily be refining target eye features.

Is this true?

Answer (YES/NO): NO